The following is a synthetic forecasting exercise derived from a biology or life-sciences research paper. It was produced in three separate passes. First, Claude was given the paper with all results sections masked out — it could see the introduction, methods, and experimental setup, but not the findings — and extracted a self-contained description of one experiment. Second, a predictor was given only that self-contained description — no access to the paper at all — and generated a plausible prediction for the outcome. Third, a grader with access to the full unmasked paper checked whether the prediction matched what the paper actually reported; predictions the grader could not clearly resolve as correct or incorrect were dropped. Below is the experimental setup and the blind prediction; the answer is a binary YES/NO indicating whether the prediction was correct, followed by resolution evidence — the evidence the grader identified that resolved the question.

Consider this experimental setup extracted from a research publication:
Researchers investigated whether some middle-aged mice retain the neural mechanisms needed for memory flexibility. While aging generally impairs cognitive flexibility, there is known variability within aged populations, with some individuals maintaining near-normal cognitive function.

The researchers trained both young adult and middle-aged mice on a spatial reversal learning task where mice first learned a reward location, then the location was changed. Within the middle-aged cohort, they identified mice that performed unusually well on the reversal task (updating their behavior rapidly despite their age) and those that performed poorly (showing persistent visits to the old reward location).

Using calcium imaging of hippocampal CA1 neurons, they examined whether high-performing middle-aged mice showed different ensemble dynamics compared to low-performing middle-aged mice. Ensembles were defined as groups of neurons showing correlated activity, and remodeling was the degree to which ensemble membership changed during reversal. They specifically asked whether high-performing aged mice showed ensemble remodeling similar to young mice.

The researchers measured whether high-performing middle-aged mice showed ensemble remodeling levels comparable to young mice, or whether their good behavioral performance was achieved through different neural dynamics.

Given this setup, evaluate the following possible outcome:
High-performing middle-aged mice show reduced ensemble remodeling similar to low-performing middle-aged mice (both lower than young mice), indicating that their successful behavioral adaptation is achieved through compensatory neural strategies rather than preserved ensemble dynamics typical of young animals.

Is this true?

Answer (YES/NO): NO